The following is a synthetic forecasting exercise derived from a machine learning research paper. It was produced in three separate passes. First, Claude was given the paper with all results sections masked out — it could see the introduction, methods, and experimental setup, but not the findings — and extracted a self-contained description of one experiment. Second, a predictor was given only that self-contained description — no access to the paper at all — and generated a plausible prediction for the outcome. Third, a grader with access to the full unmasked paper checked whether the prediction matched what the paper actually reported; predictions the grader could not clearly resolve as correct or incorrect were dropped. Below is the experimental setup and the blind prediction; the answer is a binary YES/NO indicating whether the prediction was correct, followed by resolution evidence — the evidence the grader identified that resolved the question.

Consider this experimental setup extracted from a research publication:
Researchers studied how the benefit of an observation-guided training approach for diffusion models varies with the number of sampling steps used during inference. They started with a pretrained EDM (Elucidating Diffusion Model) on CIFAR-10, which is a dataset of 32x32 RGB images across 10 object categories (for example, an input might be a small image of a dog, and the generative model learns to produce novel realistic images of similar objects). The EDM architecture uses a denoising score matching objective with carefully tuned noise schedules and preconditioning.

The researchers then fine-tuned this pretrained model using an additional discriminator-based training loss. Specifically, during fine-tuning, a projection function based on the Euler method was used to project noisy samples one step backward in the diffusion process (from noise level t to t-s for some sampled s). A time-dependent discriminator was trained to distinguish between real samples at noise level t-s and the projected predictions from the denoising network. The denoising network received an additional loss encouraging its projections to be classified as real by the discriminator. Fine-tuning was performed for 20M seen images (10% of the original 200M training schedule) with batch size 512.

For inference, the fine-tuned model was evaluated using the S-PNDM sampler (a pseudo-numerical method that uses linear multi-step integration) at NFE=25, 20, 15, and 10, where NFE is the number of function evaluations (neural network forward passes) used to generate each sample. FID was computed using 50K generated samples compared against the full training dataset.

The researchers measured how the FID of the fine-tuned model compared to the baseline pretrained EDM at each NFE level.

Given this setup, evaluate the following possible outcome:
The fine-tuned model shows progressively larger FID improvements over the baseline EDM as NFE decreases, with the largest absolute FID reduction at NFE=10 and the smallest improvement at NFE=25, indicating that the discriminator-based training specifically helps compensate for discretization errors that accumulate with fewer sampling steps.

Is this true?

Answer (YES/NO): NO